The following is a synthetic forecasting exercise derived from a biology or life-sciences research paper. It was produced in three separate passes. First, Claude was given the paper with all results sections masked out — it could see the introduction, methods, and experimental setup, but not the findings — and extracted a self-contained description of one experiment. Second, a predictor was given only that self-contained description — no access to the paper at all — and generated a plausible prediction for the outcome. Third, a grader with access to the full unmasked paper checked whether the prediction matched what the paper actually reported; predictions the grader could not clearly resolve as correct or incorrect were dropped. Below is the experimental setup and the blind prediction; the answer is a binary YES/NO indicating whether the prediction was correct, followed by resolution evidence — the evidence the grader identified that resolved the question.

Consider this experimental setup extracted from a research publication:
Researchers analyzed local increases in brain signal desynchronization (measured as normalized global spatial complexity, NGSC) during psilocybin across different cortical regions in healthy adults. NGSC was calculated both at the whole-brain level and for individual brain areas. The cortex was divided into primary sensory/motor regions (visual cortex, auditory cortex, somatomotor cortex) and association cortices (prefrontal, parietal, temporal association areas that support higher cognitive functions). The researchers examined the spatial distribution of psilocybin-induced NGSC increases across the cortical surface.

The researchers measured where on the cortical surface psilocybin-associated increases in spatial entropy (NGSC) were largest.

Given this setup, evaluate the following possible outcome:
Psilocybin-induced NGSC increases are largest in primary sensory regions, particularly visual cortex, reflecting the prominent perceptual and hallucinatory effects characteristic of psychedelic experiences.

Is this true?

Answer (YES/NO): NO